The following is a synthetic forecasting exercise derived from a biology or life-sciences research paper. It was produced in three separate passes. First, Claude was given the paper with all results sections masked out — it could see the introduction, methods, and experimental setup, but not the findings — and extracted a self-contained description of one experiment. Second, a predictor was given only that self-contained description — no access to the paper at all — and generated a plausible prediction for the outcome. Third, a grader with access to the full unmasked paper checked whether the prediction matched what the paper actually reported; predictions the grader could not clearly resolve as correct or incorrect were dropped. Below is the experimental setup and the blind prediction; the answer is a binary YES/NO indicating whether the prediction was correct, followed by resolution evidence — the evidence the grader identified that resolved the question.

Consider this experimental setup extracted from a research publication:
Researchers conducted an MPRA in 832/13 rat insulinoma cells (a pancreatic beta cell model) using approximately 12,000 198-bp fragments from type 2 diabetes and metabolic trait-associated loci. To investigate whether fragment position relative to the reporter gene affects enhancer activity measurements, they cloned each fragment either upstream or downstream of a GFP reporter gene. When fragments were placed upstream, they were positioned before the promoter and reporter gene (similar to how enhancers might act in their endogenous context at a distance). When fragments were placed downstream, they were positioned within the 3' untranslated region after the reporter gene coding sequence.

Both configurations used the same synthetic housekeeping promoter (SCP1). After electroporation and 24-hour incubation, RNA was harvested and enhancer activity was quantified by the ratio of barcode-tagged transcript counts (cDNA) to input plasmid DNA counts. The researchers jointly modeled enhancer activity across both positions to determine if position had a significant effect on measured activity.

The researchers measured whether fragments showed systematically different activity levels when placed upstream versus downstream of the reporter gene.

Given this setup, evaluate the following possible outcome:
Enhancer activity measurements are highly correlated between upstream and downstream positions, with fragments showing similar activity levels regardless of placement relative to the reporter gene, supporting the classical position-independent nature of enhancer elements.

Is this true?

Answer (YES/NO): NO